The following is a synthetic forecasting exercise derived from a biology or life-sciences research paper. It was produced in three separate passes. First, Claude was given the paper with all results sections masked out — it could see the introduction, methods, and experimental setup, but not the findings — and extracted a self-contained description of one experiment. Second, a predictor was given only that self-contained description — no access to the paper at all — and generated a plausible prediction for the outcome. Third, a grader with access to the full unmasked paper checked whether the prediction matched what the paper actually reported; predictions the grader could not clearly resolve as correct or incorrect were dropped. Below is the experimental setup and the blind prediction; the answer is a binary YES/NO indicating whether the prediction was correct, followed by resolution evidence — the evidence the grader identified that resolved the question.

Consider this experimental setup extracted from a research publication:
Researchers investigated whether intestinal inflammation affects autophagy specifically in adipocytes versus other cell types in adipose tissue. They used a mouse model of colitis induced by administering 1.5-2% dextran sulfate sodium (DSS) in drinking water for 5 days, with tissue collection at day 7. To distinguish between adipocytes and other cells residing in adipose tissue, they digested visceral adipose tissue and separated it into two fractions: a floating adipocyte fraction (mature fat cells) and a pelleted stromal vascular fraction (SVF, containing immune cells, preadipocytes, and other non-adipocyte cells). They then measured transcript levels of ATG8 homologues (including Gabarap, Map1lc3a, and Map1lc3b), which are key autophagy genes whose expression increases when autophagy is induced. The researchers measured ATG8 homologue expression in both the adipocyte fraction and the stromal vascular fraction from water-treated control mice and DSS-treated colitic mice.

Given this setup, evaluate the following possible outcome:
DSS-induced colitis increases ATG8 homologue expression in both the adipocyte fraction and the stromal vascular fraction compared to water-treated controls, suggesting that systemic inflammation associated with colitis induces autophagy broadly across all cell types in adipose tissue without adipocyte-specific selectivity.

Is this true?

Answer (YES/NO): NO